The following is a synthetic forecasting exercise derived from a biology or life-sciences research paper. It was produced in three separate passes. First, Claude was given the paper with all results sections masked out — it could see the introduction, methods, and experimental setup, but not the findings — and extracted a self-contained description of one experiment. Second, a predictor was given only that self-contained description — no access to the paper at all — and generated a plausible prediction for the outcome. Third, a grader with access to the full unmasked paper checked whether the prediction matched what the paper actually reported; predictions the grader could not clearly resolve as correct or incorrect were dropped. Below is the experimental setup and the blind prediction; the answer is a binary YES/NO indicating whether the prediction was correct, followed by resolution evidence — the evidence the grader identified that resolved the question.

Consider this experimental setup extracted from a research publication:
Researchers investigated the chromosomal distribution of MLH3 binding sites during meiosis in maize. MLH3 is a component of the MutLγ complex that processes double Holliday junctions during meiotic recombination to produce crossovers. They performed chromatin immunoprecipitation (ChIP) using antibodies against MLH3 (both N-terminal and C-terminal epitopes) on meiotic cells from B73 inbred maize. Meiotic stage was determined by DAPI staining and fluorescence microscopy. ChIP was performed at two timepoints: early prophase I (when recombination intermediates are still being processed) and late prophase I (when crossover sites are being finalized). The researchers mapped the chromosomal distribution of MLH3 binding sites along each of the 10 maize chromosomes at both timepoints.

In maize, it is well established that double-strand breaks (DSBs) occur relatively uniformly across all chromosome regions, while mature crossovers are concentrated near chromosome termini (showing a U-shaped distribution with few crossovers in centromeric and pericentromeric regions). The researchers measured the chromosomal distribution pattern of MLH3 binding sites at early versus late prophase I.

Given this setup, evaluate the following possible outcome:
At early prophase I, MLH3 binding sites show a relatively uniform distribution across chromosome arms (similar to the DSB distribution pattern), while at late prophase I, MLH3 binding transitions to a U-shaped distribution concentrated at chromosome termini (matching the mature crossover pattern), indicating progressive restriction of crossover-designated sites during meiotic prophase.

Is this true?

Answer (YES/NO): YES